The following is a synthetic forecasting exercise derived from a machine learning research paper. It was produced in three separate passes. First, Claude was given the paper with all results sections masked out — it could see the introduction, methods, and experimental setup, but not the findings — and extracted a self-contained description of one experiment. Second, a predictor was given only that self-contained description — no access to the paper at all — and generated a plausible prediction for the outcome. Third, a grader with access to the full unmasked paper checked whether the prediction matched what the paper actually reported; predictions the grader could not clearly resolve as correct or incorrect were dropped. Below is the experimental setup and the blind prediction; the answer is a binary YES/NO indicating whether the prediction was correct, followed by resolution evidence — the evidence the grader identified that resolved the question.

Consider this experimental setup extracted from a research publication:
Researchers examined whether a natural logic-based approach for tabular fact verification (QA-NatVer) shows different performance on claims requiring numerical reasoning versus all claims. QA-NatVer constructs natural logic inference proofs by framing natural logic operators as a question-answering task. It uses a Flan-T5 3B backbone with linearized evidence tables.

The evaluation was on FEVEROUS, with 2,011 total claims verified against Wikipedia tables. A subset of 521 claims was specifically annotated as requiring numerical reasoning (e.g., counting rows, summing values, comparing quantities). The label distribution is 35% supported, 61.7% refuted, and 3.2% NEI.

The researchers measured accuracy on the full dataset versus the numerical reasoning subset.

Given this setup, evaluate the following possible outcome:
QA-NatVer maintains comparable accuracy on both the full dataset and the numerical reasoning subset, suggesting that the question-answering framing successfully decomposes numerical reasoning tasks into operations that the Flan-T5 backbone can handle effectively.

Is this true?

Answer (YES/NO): NO